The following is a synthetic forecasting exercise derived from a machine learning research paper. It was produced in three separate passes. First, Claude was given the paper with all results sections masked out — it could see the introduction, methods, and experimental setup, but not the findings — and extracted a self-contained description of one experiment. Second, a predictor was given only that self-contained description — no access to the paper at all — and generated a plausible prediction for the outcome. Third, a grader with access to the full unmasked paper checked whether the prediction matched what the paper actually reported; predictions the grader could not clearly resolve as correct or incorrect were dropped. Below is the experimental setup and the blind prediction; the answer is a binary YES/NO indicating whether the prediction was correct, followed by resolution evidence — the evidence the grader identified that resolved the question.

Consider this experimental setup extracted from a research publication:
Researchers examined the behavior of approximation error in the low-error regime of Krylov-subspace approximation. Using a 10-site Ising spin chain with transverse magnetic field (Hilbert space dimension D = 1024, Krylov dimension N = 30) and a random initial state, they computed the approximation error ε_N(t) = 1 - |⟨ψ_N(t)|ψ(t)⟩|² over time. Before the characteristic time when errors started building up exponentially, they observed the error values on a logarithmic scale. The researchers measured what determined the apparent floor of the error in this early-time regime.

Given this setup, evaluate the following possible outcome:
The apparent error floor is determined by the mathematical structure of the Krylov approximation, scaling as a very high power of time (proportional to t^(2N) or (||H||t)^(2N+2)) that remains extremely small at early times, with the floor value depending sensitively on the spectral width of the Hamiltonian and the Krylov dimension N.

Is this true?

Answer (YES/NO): NO